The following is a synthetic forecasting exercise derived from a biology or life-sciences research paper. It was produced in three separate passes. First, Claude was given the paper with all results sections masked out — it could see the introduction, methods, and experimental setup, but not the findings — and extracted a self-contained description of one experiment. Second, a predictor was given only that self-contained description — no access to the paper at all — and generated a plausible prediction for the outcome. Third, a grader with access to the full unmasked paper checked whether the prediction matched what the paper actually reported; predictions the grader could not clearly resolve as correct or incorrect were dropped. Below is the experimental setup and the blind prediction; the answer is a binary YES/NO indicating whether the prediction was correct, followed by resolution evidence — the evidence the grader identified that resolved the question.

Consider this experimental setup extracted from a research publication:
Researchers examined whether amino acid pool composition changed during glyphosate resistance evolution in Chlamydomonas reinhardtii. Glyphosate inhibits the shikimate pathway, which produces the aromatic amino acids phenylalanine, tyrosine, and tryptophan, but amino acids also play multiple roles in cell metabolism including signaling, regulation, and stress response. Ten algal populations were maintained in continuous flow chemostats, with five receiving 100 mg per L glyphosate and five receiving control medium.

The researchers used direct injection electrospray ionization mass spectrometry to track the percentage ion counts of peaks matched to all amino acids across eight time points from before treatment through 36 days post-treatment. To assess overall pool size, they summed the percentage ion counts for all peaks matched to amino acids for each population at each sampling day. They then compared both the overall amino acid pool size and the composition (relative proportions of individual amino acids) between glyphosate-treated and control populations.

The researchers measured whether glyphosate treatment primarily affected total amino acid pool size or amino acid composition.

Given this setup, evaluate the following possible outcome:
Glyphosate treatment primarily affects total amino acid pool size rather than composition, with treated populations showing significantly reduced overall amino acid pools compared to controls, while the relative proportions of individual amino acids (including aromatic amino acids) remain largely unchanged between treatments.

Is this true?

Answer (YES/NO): NO